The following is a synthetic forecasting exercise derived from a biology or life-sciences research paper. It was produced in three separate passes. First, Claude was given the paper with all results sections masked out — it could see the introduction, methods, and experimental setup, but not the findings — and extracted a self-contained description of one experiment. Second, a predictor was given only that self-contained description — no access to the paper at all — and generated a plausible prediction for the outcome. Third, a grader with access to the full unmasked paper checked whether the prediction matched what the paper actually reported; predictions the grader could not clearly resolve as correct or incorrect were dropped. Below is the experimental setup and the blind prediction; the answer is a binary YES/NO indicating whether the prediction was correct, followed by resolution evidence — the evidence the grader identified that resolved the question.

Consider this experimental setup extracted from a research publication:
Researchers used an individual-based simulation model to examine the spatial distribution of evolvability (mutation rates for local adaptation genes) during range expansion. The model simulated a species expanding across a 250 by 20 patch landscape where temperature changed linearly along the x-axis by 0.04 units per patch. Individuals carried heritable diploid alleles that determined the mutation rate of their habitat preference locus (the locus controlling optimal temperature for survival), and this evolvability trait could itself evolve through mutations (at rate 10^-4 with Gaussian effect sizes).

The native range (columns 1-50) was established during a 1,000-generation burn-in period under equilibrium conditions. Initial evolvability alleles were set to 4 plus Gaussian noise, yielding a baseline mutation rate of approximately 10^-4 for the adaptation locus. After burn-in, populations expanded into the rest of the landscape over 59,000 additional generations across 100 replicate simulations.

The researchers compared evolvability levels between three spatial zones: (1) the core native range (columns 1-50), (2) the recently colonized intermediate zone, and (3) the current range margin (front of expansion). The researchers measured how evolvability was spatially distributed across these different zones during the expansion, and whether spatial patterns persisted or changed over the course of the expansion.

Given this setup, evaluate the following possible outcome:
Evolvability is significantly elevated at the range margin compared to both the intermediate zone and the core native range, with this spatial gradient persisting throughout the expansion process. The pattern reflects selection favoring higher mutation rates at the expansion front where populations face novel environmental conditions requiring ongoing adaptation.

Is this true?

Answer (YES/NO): NO